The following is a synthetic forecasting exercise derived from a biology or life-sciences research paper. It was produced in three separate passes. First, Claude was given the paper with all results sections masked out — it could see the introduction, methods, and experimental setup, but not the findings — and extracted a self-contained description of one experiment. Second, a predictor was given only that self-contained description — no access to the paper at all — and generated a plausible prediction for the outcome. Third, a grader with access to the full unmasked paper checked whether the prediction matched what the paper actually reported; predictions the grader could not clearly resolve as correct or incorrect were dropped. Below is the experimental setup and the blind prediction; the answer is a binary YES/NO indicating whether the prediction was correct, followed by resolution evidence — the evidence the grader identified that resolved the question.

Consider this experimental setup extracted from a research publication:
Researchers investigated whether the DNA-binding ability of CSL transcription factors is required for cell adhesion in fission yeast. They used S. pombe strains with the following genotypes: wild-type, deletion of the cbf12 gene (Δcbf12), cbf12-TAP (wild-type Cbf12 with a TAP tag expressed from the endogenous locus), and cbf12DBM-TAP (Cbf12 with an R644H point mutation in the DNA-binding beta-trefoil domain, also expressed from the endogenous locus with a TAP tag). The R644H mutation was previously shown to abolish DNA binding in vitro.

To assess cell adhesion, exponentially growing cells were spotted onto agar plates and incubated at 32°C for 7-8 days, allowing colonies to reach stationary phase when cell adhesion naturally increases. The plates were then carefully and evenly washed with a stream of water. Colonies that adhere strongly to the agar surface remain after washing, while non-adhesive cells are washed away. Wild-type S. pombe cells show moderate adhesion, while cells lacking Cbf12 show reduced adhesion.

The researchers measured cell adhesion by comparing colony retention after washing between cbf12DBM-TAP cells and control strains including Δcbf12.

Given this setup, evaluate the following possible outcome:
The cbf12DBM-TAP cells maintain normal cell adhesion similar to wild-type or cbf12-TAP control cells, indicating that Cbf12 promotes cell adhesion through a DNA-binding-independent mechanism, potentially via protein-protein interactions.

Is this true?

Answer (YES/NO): NO